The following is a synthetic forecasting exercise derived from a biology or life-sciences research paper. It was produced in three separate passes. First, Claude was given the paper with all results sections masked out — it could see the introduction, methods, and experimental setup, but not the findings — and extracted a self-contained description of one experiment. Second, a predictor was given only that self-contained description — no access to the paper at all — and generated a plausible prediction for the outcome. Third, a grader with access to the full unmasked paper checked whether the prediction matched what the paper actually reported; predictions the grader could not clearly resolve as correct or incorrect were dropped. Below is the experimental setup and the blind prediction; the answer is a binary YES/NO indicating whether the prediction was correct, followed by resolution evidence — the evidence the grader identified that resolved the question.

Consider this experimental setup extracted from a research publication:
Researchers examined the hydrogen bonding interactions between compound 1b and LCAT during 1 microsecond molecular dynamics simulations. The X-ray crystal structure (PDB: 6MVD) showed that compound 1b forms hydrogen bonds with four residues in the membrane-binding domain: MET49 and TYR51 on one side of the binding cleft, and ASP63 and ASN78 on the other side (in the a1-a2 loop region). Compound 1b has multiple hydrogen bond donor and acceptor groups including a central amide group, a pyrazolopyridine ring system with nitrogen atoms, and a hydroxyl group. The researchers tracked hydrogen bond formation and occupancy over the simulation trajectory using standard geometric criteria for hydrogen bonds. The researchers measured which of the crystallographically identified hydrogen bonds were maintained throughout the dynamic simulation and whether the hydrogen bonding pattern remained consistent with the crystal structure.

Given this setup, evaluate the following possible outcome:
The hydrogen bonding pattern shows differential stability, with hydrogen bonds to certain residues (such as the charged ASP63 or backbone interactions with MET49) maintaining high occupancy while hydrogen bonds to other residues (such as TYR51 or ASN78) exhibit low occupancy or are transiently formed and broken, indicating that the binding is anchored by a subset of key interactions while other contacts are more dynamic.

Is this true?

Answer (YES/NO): NO